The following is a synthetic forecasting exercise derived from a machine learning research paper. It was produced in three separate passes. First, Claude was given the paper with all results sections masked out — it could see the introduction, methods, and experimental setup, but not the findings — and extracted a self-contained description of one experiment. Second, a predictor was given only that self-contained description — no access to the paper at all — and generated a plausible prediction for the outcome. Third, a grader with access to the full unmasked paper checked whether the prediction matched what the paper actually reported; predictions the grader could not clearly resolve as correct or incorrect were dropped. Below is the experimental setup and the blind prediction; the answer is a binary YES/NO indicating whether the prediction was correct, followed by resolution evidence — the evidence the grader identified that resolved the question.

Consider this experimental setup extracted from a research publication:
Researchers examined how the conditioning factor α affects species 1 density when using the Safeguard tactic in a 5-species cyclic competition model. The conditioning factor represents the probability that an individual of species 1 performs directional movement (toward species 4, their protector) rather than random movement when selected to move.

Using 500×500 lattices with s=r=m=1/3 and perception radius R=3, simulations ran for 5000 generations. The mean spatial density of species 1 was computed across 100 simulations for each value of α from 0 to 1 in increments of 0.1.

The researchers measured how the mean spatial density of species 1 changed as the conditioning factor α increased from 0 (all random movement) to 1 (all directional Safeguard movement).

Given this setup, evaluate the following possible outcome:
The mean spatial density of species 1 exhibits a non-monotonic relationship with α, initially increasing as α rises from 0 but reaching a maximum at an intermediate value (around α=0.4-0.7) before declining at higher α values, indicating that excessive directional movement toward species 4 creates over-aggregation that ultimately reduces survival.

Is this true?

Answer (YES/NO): NO